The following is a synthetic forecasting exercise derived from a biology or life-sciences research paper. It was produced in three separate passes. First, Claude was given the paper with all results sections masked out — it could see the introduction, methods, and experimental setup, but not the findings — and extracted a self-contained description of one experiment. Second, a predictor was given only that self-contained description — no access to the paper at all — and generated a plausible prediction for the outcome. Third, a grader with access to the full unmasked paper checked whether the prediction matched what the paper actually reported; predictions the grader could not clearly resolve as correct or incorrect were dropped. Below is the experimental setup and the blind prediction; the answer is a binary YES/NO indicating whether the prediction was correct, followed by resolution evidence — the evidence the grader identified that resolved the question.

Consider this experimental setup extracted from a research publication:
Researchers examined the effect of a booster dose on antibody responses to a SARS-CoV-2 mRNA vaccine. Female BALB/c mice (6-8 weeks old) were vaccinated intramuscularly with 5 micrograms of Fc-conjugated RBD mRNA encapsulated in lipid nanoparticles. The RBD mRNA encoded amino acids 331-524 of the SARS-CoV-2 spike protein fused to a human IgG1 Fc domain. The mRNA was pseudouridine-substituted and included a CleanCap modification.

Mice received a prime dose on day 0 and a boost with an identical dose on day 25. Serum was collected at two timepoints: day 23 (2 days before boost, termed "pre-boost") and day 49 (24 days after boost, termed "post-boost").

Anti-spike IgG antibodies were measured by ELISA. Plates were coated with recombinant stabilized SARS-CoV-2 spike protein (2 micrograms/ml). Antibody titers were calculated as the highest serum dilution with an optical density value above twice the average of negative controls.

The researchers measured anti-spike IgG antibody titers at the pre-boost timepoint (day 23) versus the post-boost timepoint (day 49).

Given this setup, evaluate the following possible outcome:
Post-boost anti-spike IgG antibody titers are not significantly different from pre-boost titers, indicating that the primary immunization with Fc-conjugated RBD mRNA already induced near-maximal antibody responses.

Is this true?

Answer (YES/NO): NO